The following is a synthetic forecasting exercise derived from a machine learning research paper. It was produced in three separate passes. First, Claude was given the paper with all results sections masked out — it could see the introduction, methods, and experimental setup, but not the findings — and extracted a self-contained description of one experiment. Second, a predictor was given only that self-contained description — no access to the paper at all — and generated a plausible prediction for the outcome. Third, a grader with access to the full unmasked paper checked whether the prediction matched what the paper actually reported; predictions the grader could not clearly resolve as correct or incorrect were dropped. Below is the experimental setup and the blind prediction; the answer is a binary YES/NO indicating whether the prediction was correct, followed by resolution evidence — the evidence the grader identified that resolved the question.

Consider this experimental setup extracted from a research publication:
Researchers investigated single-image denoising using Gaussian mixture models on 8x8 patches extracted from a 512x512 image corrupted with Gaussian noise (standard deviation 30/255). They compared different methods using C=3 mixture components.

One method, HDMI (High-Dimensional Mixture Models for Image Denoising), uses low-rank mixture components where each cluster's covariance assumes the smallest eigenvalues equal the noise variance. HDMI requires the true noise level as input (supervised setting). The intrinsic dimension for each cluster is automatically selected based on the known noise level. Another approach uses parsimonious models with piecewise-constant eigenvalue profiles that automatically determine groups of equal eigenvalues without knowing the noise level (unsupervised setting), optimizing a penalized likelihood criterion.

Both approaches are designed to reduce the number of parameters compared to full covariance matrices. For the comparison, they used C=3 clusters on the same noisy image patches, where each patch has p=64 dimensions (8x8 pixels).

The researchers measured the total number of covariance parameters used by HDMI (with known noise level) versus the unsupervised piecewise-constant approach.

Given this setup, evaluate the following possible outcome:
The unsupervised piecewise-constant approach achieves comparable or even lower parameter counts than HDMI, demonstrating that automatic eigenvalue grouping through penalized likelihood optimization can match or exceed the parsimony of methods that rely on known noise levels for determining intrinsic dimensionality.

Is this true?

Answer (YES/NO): YES